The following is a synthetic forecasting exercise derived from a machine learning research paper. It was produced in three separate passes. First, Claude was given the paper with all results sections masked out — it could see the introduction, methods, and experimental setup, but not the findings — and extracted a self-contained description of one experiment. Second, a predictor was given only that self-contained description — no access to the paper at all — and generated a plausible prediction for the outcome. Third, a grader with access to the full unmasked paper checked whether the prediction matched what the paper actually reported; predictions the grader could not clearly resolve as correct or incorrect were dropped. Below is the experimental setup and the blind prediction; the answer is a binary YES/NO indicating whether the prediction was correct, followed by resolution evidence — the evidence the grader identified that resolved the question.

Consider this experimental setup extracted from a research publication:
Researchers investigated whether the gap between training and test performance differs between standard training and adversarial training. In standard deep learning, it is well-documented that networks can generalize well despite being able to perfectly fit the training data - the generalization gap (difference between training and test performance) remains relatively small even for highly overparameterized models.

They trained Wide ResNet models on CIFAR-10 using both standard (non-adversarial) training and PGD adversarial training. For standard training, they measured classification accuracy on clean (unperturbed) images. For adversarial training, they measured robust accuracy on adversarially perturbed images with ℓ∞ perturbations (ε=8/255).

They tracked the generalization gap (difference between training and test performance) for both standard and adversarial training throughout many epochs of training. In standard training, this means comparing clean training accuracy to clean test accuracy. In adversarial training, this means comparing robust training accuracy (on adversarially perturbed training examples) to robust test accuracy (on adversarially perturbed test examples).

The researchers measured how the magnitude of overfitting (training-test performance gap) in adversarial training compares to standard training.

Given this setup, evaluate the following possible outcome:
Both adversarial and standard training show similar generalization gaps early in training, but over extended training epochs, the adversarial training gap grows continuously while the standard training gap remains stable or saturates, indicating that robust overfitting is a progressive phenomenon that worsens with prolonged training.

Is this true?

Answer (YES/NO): NO